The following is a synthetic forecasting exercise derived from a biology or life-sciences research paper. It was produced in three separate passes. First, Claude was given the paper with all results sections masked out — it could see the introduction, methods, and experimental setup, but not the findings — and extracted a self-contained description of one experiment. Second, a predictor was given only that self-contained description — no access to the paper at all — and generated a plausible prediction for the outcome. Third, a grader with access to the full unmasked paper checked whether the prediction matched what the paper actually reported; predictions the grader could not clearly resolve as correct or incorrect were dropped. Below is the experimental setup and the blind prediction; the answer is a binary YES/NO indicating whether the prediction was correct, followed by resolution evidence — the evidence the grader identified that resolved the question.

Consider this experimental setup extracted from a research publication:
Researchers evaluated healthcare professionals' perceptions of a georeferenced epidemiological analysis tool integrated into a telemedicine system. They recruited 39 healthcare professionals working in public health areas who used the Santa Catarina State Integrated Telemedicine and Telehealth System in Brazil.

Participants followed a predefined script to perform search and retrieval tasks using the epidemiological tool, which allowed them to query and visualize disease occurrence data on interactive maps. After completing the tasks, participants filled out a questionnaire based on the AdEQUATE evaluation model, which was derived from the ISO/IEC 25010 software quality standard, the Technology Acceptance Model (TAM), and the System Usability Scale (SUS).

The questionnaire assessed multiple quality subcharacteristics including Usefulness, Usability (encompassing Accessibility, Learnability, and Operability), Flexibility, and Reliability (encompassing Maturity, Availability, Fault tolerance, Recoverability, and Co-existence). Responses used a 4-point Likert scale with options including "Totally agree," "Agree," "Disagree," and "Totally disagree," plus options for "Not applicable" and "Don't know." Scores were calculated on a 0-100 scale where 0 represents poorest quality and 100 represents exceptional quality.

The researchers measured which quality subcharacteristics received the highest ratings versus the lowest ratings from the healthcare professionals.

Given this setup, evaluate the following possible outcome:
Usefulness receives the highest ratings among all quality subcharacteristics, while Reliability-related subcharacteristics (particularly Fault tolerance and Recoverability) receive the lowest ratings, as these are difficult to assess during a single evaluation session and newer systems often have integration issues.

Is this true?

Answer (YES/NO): NO